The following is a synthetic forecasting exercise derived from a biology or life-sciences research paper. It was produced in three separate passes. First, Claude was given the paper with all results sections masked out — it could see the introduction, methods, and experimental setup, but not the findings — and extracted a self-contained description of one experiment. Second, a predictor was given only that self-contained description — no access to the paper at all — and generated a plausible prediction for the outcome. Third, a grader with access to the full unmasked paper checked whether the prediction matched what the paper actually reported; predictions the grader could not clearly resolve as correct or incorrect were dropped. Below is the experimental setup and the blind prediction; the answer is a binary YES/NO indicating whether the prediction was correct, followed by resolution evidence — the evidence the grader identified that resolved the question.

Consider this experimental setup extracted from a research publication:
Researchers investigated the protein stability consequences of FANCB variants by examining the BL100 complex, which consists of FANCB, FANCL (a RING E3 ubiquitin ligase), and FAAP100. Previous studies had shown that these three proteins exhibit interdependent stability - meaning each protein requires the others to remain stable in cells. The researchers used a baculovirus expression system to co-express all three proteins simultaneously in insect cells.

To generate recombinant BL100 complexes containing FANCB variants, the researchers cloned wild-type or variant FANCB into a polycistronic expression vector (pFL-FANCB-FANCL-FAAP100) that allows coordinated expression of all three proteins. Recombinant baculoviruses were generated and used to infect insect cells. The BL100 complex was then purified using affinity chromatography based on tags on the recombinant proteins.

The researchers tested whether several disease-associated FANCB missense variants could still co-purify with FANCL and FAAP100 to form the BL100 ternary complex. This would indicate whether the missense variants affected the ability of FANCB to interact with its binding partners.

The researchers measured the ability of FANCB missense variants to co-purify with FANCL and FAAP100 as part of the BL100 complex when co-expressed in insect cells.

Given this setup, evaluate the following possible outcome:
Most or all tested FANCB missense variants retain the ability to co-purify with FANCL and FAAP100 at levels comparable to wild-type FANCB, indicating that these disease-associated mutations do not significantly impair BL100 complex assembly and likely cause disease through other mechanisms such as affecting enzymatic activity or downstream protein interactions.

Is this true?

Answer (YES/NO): YES